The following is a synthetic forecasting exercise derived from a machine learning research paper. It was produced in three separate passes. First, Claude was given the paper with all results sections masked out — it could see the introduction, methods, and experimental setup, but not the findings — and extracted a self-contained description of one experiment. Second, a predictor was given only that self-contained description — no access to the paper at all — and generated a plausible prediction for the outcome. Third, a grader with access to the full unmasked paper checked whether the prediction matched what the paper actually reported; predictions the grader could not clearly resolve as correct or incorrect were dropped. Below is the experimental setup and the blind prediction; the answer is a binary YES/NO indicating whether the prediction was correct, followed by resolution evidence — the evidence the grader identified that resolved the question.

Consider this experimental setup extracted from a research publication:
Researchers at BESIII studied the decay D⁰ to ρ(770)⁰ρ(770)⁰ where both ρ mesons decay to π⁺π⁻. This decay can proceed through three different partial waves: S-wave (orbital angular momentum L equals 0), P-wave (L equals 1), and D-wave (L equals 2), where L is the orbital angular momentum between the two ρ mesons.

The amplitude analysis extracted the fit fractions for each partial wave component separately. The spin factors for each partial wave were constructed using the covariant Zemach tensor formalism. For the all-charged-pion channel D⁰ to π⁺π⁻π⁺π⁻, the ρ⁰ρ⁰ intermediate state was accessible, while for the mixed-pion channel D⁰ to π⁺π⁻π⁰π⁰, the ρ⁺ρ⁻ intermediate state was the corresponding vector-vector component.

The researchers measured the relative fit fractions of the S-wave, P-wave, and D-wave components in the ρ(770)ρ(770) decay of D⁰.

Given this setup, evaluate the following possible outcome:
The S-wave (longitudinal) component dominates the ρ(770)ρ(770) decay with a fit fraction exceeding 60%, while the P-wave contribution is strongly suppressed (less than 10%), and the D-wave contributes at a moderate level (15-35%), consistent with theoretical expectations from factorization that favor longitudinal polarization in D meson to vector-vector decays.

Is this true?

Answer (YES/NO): NO